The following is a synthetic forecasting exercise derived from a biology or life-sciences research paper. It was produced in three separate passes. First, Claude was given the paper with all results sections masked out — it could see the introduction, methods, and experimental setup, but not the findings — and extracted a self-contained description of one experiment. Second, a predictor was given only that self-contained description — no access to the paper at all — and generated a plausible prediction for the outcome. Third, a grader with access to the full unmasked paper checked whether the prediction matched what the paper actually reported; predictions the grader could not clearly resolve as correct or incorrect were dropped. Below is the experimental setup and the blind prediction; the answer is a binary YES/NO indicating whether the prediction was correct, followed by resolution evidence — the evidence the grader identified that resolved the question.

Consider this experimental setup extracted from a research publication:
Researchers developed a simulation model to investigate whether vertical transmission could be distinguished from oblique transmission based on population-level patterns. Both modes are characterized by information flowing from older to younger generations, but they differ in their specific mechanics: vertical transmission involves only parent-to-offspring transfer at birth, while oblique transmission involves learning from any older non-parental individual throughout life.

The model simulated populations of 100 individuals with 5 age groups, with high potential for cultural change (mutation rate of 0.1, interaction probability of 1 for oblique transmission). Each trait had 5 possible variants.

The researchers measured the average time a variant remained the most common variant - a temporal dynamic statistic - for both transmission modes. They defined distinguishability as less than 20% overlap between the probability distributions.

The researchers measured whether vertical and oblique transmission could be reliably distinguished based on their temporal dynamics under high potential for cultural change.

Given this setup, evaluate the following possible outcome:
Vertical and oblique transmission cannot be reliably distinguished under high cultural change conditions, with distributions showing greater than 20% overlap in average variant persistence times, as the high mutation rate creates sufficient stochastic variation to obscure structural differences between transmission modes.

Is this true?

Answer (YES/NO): YES